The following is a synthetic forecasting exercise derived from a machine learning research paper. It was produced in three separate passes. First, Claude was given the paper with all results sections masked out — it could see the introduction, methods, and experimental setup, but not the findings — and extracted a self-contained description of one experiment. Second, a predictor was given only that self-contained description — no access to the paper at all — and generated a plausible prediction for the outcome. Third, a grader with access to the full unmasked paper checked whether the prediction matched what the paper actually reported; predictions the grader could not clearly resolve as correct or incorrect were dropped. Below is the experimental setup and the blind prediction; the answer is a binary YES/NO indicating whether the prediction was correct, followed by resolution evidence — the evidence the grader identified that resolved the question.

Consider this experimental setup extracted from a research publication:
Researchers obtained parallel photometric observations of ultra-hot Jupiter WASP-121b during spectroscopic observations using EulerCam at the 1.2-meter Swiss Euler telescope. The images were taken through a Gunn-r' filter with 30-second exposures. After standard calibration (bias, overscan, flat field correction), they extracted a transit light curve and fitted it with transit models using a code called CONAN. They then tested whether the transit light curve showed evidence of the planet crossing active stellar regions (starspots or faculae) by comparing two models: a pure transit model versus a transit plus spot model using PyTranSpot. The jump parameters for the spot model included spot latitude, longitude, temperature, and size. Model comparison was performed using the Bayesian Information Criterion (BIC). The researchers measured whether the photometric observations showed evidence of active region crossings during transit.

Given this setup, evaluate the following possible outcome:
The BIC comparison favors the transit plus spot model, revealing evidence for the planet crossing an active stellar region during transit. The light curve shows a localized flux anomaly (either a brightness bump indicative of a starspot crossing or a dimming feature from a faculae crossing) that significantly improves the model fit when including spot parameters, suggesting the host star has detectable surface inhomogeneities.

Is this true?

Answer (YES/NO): NO